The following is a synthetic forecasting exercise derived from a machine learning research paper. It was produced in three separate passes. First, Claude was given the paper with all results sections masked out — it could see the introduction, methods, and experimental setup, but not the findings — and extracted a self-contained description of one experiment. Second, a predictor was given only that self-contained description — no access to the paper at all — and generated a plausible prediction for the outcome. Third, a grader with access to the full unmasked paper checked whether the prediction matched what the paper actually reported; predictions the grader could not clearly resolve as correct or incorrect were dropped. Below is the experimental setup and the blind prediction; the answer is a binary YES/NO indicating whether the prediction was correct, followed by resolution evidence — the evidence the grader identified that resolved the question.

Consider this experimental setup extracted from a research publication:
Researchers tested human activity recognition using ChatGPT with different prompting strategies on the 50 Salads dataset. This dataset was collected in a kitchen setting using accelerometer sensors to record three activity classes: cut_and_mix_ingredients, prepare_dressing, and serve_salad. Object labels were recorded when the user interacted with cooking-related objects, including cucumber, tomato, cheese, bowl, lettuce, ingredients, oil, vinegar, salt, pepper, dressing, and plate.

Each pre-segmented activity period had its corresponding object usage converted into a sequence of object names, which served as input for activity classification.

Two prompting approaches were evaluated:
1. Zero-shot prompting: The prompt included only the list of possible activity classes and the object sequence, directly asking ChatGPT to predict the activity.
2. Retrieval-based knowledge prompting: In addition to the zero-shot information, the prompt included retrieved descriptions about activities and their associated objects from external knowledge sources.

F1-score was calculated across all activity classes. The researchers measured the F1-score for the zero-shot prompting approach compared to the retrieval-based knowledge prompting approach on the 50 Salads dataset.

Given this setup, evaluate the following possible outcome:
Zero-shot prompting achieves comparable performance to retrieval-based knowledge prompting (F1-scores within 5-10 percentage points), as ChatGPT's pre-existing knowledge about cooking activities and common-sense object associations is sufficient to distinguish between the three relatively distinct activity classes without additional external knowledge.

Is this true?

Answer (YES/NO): NO